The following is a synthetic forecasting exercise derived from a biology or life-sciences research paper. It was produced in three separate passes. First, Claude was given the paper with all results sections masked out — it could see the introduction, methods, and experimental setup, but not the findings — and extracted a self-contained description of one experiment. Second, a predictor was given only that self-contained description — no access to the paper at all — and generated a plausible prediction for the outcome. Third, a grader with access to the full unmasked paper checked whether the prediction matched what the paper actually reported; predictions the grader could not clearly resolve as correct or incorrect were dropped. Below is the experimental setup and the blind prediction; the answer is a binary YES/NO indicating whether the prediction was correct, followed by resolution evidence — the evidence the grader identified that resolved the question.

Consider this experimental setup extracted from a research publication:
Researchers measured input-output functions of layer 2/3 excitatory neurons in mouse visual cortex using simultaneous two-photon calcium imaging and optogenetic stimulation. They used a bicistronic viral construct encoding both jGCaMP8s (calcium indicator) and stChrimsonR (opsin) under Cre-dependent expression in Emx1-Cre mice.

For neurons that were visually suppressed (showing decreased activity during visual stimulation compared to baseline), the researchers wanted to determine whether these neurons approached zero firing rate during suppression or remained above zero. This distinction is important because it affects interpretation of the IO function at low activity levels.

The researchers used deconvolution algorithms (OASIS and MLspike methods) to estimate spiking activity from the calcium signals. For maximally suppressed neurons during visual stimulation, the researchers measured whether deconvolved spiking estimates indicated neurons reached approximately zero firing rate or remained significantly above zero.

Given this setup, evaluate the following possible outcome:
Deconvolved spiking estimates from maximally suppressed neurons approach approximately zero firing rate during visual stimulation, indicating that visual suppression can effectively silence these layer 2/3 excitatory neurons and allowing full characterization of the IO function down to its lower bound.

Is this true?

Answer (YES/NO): YES